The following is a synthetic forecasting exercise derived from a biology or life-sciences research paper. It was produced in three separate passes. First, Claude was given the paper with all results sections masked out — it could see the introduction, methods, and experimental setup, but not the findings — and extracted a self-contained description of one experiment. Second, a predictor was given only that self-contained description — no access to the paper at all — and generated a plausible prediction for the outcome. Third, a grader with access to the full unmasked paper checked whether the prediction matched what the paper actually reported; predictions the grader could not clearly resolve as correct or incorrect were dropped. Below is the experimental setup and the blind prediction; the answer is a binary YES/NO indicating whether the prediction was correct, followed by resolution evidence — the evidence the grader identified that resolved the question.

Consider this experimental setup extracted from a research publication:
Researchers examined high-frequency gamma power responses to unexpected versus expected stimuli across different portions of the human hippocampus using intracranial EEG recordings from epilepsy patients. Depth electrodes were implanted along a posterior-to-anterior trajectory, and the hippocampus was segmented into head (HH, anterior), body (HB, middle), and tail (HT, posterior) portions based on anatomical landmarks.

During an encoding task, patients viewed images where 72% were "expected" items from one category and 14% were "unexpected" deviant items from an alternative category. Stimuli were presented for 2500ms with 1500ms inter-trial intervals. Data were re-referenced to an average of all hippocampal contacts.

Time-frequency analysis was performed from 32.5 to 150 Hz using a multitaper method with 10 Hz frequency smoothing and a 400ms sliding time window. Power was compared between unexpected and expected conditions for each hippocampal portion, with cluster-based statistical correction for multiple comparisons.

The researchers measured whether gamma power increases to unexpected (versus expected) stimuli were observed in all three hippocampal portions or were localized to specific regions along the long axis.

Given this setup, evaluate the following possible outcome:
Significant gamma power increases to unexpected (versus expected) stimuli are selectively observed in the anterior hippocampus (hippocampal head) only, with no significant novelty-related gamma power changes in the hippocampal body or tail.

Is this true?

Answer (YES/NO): NO